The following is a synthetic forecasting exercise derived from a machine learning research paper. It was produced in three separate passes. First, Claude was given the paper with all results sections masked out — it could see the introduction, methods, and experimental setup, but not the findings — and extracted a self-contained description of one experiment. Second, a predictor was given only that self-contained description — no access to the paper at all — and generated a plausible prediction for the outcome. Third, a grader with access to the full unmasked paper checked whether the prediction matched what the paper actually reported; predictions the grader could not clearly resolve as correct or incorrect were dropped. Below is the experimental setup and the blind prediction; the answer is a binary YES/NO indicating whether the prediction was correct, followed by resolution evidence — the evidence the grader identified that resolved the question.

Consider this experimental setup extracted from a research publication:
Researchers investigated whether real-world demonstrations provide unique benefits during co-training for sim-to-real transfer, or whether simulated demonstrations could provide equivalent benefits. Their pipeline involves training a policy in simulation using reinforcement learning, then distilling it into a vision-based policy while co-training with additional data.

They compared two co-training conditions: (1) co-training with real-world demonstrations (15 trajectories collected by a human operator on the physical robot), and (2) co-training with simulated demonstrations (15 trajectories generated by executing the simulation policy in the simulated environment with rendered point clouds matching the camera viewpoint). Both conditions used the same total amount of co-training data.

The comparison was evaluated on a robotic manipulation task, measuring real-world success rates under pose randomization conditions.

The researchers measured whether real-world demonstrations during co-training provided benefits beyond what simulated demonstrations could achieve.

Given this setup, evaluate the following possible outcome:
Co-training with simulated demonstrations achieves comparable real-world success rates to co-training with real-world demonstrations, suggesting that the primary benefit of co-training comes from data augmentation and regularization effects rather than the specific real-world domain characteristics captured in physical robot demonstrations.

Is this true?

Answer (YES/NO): NO